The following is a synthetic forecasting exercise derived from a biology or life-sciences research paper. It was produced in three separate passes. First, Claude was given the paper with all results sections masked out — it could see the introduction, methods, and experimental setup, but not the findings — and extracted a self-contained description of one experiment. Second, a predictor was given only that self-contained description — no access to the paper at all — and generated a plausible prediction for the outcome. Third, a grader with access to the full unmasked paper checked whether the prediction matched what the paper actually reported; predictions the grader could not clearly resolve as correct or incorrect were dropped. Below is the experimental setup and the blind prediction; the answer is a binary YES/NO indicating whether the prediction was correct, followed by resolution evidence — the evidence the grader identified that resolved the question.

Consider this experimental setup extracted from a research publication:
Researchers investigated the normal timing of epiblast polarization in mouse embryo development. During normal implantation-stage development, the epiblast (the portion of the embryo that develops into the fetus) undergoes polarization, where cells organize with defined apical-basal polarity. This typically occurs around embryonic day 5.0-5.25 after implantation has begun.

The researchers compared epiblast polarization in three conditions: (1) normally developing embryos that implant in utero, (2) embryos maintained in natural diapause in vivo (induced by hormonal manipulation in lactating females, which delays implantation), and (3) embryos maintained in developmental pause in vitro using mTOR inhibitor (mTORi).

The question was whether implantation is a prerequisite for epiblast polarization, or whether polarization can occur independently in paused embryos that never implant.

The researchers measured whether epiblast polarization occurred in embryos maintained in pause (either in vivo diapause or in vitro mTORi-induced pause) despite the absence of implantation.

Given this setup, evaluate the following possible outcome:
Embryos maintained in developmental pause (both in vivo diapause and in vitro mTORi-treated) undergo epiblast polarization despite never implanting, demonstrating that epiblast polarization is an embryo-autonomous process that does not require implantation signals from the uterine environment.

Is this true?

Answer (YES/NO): YES